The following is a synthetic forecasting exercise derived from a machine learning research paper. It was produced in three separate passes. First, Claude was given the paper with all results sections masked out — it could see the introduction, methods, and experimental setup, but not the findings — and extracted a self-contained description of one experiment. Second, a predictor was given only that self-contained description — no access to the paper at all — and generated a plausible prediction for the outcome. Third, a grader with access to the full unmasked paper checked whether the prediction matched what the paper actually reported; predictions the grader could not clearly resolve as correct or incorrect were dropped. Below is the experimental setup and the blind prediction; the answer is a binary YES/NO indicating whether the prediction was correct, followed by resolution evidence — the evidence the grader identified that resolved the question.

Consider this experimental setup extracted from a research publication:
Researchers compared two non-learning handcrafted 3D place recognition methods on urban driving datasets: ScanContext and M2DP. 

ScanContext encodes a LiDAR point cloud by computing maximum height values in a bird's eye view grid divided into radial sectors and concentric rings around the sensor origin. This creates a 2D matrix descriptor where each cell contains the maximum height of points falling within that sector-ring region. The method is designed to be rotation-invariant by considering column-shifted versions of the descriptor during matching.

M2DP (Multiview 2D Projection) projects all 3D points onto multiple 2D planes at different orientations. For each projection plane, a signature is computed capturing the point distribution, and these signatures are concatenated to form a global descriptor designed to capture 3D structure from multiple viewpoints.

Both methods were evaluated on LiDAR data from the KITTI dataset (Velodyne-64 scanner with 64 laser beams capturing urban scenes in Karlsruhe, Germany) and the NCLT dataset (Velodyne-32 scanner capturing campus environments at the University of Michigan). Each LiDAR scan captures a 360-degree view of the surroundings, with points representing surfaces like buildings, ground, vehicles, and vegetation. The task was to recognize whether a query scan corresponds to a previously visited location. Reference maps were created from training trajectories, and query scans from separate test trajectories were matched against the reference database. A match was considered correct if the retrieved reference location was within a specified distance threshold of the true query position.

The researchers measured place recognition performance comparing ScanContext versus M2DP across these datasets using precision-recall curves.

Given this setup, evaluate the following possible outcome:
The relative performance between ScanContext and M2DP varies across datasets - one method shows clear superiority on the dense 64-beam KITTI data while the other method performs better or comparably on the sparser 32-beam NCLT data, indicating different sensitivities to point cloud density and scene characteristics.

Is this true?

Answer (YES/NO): NO